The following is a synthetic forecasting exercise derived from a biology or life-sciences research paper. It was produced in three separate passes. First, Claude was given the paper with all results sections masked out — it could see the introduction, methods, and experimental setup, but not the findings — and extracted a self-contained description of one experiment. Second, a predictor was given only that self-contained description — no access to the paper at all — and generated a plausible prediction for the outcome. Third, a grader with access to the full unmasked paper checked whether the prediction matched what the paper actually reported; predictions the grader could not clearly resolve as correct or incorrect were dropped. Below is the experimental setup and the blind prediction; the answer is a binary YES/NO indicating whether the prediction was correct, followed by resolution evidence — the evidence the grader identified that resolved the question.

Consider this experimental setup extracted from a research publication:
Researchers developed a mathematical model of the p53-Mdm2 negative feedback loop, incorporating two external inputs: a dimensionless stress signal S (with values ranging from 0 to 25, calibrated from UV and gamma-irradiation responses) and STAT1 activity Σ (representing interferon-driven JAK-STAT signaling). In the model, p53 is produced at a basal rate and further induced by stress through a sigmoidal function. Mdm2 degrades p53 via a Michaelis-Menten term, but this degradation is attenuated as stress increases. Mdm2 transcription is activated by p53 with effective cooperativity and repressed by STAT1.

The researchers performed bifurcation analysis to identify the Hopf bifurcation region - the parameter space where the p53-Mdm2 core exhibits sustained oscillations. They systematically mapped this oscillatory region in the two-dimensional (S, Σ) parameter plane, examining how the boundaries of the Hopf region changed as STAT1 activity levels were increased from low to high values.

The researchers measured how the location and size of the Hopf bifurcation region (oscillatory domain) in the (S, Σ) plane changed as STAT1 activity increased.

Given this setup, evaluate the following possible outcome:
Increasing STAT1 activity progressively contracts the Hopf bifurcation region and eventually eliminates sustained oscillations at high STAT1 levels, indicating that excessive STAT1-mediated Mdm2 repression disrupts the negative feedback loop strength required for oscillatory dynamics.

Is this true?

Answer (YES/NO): YES